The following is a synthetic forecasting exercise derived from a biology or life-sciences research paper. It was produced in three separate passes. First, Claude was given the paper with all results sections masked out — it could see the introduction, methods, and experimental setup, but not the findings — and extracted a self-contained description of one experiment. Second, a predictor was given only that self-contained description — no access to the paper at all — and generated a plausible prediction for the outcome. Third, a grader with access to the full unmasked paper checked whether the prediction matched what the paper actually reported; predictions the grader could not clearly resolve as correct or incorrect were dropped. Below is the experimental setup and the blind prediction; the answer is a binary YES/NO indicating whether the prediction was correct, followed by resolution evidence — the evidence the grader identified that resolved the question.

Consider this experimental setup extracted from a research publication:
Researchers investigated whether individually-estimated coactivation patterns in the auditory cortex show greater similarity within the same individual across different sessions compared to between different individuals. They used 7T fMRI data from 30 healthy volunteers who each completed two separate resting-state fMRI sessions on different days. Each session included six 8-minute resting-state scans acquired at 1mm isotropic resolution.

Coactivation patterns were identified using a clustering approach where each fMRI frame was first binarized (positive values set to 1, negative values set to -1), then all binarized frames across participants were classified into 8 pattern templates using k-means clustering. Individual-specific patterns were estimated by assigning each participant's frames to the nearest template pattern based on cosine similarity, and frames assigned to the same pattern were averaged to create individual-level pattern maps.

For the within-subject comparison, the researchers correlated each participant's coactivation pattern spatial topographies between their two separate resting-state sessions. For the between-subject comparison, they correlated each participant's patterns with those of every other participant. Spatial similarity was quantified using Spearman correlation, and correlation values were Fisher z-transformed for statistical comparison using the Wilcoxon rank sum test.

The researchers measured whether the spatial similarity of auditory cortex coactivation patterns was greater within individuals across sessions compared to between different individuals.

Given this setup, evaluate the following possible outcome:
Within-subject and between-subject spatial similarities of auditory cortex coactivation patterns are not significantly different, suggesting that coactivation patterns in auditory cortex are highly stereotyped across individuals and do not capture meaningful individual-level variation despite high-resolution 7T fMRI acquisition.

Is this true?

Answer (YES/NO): NO